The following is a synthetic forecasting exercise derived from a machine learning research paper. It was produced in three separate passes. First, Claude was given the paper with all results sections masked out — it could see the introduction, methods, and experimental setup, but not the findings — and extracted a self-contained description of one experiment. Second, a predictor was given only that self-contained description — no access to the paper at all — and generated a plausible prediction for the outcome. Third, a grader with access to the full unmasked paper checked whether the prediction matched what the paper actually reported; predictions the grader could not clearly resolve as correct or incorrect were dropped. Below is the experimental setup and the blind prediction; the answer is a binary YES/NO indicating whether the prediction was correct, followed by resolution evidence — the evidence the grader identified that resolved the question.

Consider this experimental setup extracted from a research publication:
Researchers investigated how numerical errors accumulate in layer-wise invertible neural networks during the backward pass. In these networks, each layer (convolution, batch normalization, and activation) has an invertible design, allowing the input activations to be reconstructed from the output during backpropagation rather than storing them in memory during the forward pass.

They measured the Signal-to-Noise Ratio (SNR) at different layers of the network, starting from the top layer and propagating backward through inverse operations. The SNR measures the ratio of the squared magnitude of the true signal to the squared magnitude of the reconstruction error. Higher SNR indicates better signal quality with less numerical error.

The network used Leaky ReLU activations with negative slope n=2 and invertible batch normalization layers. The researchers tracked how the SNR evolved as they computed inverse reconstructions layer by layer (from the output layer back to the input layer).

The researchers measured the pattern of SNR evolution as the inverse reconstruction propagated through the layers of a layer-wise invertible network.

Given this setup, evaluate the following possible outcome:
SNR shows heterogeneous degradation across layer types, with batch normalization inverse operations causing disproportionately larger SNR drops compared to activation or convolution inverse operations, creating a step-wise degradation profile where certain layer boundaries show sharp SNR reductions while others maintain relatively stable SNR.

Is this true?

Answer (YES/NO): NO